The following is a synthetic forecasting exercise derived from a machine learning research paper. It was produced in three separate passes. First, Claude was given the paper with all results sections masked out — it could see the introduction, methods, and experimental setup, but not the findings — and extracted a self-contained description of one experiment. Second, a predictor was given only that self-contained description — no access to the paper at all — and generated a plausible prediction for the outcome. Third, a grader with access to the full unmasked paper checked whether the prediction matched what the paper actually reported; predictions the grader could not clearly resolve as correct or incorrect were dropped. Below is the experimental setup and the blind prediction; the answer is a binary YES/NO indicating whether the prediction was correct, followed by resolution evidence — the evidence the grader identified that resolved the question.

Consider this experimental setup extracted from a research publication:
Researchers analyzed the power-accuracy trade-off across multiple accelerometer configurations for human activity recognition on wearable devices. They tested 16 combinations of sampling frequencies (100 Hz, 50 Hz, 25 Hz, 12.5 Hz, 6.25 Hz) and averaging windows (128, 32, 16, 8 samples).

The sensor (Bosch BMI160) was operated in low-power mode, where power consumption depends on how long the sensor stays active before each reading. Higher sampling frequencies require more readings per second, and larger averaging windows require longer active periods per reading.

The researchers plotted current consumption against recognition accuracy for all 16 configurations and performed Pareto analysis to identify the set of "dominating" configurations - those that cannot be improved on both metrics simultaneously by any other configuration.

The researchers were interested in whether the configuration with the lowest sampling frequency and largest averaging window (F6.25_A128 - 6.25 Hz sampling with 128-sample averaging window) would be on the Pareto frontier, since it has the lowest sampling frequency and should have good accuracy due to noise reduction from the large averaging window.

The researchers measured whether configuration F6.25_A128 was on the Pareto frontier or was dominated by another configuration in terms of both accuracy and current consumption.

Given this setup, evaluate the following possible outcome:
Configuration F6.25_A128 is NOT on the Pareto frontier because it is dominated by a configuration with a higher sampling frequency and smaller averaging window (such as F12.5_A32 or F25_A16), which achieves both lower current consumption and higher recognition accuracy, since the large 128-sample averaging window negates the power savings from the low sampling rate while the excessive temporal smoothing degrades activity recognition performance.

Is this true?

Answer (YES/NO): YES